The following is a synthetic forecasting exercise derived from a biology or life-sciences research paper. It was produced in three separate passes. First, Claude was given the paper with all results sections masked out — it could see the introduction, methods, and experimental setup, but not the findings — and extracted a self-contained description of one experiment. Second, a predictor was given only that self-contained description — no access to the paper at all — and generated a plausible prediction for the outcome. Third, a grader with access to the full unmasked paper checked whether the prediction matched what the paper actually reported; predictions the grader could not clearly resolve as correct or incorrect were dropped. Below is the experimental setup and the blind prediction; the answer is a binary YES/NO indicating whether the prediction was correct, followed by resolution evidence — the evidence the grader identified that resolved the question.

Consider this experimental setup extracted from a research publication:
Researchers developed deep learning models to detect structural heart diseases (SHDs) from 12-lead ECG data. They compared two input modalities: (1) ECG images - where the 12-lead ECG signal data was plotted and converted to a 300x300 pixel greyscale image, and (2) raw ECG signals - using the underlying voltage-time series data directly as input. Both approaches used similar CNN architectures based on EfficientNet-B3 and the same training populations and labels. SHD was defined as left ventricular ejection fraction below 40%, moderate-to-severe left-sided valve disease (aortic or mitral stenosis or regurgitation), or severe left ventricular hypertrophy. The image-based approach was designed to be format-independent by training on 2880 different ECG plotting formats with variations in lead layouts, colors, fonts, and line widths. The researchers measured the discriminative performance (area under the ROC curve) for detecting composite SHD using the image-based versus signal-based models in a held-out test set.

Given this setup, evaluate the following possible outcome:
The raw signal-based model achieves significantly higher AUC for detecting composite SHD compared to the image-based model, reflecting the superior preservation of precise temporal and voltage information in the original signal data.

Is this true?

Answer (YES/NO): NO